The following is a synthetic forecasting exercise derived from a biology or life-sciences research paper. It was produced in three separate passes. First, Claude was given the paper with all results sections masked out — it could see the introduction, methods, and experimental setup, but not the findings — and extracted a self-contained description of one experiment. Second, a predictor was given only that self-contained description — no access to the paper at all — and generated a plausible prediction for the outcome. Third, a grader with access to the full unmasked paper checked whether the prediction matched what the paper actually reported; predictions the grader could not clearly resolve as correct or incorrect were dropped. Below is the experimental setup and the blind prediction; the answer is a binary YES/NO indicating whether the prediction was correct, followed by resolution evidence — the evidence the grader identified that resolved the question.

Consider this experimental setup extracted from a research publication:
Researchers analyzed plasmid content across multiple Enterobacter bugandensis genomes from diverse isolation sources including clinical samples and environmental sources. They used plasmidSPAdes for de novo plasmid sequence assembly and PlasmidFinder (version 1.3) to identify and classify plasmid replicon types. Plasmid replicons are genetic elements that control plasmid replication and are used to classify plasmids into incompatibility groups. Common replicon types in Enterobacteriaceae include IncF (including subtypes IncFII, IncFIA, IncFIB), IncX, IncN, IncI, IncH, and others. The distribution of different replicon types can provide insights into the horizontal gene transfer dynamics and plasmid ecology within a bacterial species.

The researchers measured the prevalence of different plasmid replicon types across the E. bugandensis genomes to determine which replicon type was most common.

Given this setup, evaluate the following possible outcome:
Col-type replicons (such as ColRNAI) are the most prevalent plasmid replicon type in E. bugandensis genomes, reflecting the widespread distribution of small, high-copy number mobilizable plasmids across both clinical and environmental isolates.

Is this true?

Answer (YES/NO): NO